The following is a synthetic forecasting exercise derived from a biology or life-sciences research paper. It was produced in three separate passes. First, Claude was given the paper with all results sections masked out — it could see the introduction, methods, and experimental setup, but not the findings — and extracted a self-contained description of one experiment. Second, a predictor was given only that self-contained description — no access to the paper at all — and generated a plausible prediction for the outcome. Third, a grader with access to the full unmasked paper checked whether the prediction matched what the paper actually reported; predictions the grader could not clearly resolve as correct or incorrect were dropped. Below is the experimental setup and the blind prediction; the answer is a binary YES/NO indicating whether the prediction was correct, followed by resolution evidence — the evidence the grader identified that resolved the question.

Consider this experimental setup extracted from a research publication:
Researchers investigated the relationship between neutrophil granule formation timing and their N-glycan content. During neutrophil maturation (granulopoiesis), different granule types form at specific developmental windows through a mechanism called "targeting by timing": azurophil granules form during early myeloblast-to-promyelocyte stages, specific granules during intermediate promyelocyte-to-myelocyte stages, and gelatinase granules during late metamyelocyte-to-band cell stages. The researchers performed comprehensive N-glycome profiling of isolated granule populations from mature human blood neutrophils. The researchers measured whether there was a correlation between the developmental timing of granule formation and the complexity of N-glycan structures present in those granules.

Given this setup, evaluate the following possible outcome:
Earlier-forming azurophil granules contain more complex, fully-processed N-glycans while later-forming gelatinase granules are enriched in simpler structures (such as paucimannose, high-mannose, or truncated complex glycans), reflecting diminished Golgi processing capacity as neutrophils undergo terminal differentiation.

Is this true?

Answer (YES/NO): NO